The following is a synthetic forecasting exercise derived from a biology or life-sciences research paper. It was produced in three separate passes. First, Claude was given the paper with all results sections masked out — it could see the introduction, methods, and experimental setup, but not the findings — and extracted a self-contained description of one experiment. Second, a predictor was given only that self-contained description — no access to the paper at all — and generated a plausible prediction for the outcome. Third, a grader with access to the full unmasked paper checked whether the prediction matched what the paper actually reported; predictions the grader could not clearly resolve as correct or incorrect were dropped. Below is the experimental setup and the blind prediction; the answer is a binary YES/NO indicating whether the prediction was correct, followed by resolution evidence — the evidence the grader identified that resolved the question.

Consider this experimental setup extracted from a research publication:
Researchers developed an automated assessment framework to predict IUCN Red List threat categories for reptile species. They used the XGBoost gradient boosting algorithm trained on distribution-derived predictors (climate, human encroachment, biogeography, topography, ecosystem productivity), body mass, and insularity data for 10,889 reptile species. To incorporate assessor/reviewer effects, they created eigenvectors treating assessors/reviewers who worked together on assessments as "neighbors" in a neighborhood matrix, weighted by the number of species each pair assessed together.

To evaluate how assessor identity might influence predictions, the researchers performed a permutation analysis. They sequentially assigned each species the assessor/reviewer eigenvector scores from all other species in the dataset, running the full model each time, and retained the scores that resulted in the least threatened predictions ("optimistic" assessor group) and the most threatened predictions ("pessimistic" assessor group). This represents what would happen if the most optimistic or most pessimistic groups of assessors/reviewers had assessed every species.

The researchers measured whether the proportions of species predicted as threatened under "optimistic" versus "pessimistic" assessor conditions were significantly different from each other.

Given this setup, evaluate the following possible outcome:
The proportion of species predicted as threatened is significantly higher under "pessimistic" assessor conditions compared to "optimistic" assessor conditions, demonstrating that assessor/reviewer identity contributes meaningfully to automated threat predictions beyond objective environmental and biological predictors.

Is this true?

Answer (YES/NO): YES